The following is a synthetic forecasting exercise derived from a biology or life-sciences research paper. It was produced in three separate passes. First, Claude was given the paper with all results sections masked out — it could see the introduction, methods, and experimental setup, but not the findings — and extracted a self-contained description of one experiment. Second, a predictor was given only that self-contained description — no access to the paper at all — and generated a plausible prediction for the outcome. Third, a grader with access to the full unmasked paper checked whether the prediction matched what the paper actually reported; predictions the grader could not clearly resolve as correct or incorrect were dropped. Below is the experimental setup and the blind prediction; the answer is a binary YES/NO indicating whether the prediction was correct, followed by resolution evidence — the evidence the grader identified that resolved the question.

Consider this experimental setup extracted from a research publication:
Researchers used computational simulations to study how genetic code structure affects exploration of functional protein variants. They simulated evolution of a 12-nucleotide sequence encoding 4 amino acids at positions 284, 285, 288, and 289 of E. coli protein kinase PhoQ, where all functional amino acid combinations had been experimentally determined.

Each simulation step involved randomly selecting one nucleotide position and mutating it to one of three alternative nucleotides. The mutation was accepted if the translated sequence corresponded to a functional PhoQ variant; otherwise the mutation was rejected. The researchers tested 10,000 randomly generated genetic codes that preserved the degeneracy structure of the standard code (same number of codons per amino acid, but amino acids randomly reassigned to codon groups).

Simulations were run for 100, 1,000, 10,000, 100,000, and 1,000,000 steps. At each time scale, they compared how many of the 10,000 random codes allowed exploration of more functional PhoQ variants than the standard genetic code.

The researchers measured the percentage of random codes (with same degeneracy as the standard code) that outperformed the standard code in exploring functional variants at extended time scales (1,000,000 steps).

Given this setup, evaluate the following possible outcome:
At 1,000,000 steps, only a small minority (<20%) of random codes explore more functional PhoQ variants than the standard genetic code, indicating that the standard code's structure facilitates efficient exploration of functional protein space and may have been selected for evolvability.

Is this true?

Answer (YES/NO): YES